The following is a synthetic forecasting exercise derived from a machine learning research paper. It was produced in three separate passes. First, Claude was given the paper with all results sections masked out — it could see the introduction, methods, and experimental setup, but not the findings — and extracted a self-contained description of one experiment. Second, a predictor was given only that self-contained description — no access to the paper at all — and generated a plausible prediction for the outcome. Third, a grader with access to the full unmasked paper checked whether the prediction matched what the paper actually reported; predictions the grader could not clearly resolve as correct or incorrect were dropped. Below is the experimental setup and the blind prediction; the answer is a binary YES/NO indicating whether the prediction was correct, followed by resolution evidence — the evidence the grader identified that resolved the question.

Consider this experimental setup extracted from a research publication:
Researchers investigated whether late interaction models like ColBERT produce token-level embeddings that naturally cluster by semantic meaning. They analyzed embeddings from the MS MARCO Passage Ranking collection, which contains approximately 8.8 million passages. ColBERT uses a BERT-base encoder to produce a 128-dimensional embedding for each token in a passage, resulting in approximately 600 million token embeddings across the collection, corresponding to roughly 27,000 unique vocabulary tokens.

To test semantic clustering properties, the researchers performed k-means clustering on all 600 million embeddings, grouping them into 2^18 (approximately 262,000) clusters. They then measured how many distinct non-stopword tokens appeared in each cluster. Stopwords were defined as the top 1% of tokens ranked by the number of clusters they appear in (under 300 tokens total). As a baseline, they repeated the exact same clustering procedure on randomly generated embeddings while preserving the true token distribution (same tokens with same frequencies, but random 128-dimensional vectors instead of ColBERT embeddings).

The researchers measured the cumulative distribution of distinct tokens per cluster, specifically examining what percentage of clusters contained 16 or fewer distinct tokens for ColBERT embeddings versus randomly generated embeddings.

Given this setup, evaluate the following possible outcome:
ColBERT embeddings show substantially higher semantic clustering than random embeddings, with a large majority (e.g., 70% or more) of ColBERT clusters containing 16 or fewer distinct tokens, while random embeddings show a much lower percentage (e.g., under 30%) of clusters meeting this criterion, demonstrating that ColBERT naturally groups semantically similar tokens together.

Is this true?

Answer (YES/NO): NO